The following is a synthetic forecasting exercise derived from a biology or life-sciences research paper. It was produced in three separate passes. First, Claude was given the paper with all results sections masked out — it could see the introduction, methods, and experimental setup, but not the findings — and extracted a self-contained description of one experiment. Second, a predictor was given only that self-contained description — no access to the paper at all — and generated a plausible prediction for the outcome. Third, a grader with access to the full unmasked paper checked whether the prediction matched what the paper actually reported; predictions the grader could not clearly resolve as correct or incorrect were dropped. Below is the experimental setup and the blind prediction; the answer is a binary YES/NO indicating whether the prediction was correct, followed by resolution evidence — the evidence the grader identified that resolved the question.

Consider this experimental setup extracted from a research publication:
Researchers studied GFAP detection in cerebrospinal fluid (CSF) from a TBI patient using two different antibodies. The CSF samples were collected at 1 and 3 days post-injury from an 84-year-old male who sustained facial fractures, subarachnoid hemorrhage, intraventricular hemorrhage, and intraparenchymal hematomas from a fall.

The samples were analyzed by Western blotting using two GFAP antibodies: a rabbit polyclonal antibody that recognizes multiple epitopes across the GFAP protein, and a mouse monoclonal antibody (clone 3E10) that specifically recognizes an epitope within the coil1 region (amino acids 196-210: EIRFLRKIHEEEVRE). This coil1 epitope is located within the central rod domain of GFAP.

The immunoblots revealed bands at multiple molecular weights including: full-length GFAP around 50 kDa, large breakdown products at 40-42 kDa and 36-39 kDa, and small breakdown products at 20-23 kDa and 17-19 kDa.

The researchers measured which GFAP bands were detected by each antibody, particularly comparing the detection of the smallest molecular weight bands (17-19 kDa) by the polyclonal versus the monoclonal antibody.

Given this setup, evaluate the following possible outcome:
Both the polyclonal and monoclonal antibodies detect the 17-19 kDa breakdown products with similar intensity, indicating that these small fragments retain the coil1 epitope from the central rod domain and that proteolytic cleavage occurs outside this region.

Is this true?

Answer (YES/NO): NO